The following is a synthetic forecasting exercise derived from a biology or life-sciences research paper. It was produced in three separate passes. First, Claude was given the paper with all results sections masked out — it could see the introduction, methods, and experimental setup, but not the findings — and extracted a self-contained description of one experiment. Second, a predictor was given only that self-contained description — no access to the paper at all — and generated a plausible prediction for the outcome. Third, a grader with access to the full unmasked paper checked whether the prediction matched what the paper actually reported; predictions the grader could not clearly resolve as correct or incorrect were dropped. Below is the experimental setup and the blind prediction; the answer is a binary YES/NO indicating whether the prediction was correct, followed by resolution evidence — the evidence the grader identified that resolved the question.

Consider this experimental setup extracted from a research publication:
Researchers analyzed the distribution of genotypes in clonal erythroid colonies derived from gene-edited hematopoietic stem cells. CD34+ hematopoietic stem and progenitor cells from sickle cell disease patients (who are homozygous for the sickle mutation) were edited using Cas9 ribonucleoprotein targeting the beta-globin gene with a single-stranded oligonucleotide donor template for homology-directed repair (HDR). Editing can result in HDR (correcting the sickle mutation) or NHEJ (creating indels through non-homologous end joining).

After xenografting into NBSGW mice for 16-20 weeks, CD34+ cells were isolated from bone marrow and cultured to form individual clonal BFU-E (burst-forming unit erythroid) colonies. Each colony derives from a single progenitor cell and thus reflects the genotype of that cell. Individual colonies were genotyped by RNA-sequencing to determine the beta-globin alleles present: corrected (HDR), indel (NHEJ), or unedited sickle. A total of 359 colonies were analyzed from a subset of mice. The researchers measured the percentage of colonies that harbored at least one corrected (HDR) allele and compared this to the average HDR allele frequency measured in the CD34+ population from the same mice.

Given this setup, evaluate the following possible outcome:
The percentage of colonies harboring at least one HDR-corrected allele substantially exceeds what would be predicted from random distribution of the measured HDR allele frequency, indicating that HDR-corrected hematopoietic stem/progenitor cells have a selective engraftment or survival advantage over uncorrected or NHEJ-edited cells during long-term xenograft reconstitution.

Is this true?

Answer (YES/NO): NO